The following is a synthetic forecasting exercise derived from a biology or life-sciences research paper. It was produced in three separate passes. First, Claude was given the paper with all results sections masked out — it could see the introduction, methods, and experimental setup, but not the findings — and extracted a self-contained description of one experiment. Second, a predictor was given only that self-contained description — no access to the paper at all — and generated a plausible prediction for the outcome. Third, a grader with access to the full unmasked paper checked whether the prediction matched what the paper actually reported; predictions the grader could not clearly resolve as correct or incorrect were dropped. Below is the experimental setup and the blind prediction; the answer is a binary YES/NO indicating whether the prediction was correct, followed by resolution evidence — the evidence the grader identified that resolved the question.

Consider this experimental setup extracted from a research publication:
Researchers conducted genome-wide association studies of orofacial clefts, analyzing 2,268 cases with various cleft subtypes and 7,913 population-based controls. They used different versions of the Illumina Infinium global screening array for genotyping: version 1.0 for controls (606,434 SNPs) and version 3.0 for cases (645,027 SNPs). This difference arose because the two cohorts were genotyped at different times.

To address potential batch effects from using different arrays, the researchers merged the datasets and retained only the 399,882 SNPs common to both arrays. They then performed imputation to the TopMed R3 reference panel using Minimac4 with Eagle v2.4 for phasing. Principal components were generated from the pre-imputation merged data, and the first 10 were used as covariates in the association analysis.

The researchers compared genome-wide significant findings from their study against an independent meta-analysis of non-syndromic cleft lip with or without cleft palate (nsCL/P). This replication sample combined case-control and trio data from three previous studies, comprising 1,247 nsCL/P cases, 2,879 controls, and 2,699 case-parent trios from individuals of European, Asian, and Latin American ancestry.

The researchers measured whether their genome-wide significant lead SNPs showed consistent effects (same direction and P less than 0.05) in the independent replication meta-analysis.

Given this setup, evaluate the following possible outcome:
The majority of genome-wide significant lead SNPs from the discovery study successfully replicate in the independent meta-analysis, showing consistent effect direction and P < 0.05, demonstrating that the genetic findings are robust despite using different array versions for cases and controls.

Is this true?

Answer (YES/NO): YES